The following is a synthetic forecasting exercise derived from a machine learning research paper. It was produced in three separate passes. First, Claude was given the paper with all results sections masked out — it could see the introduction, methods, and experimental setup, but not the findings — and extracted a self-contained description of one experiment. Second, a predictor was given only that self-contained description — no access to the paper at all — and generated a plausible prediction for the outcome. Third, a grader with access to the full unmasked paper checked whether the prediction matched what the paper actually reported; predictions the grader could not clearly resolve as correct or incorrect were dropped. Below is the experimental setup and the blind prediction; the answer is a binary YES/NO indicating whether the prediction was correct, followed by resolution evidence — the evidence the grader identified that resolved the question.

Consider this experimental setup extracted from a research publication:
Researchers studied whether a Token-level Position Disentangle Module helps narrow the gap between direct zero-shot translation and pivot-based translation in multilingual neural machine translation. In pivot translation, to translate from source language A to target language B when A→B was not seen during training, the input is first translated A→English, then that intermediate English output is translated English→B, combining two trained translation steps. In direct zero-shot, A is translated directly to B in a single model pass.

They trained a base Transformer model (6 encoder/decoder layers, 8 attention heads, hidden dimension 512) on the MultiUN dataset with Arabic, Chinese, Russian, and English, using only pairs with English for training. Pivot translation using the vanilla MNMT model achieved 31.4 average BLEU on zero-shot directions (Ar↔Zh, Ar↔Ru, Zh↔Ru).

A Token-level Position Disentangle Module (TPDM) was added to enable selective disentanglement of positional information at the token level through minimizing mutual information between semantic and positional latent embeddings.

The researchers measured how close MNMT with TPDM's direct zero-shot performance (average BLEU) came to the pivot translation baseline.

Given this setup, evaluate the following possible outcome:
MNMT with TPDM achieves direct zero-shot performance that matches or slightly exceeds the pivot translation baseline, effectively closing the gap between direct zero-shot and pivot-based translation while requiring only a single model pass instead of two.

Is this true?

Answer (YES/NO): YES